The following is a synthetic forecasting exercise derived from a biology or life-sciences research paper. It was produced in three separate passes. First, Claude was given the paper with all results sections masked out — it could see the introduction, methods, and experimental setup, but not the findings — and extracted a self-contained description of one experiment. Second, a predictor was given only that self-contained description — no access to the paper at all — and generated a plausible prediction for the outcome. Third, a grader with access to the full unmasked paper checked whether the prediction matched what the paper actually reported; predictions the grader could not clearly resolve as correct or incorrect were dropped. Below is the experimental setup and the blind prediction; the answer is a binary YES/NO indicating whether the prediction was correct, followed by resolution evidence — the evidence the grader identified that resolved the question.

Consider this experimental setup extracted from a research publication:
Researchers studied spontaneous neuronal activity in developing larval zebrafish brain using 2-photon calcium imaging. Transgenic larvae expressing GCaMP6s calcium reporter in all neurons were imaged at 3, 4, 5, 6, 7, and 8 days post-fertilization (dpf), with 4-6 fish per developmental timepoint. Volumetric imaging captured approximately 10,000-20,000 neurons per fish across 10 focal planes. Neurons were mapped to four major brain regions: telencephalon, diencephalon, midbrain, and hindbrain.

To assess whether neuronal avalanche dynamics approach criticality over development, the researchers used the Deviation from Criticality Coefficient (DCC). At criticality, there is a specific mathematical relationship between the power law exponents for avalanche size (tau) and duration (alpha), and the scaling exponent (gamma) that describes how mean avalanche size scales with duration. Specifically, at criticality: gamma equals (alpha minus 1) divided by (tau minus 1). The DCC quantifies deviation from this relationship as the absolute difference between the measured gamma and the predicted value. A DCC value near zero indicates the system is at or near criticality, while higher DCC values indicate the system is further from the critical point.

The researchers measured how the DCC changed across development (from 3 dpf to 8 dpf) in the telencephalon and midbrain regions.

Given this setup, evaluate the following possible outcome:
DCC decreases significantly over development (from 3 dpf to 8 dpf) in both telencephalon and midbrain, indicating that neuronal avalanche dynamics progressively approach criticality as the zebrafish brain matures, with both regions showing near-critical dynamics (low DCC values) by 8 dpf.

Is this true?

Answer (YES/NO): NO